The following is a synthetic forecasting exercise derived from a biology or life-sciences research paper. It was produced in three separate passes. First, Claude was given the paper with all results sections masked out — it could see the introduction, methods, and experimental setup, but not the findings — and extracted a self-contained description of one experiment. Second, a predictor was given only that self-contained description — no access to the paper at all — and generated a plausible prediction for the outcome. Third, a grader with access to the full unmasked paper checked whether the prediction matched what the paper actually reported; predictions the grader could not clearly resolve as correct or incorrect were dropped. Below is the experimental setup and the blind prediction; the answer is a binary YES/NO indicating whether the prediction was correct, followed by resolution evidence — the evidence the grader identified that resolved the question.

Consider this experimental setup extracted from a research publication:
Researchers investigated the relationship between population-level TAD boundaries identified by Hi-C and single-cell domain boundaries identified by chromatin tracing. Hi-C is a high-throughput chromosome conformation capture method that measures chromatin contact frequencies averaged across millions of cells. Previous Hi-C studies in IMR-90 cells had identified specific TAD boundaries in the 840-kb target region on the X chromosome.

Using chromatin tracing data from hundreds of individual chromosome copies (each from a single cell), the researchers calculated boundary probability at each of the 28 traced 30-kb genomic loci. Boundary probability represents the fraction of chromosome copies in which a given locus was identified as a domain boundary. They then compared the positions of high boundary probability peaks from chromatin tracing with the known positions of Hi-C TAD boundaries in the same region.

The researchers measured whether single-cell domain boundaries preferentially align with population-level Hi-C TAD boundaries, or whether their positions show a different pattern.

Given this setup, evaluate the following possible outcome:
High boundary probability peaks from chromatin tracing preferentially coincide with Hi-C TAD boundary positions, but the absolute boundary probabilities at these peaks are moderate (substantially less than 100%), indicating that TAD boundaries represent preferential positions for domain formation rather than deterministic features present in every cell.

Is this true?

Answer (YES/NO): YES